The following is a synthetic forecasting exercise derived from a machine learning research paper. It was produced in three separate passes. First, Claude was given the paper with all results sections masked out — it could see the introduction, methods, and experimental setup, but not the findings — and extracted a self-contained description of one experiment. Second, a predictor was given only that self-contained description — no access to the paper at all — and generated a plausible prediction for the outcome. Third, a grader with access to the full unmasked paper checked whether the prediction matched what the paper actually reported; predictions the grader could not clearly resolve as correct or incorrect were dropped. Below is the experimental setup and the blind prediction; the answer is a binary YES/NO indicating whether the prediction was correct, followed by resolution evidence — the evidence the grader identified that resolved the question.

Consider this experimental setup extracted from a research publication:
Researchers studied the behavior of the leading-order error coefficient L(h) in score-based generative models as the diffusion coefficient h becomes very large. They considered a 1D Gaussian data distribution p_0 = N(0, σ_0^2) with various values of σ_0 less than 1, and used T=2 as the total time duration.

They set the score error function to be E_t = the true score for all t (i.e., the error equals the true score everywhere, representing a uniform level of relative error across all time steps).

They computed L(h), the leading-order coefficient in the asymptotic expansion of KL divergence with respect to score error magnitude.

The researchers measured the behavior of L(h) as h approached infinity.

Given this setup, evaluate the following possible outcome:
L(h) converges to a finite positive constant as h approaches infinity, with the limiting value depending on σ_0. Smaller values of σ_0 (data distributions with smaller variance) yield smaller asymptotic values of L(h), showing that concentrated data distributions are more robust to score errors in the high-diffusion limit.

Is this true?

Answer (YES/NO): NO